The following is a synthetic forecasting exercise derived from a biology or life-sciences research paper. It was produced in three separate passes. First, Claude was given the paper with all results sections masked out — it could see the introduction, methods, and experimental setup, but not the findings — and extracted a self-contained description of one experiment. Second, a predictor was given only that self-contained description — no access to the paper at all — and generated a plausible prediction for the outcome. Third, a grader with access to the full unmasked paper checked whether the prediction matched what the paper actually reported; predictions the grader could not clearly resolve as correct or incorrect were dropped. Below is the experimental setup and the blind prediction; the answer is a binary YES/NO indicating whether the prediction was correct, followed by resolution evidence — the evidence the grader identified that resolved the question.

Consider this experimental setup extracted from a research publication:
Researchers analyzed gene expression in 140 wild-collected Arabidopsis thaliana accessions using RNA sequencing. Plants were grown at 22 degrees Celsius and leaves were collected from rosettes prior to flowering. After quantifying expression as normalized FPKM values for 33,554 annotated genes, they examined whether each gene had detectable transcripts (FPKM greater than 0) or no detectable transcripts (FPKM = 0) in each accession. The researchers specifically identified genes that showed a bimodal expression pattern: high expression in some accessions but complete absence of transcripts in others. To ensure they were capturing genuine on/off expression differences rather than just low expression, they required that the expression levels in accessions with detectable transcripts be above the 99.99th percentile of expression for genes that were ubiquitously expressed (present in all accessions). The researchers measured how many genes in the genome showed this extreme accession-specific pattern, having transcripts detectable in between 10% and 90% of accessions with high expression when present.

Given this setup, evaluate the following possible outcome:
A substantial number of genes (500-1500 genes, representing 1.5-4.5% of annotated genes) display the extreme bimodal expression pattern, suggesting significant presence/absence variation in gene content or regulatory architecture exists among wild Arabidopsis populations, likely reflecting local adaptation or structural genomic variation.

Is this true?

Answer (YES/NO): NO